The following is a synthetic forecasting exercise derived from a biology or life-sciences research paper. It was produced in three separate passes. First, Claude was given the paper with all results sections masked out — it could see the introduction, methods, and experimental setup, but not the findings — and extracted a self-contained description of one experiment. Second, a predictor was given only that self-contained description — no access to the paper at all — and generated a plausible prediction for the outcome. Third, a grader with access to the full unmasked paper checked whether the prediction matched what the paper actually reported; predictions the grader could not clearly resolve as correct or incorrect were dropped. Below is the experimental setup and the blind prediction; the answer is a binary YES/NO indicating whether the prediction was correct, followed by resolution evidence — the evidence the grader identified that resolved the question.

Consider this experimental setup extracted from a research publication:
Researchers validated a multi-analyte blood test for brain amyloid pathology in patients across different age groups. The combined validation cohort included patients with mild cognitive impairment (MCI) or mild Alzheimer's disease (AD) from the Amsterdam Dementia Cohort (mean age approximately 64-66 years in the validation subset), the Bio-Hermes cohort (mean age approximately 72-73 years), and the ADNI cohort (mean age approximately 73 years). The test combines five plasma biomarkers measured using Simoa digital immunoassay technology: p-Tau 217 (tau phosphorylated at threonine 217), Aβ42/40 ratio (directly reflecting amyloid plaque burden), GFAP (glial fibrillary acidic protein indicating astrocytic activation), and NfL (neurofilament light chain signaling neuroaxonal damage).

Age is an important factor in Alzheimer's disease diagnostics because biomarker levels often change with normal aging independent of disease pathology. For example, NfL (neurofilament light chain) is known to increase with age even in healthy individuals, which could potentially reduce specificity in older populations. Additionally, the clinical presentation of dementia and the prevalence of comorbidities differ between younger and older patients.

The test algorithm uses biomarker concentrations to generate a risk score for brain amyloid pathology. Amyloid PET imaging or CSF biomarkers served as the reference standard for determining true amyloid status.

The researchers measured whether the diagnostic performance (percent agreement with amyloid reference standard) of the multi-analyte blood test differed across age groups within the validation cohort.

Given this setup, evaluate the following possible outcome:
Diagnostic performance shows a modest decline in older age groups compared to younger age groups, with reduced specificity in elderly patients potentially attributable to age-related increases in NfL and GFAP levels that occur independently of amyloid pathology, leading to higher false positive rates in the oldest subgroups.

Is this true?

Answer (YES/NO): NO